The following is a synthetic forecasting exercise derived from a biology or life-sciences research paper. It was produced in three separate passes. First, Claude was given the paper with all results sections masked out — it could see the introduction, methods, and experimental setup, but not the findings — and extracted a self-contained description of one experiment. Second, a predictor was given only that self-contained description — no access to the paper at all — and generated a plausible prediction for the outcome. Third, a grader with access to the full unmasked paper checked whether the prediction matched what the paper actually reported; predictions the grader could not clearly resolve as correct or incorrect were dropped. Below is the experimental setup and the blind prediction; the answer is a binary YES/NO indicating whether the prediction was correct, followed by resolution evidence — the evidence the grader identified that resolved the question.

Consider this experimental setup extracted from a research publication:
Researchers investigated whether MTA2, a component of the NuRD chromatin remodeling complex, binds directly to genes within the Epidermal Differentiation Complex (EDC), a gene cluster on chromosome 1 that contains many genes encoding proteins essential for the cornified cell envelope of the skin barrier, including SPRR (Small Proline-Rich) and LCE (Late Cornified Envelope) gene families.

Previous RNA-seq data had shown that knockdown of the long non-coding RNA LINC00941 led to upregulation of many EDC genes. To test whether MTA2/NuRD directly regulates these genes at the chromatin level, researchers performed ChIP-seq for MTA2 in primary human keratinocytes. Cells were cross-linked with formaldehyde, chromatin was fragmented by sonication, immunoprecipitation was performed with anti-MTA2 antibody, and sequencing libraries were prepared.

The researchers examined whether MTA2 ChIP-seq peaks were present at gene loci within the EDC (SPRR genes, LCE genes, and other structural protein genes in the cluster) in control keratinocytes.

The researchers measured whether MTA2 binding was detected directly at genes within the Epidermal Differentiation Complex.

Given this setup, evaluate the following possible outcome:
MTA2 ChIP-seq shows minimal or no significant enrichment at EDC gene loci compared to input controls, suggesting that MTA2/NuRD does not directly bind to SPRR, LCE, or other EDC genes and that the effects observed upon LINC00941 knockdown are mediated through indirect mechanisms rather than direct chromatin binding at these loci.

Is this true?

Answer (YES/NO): YES